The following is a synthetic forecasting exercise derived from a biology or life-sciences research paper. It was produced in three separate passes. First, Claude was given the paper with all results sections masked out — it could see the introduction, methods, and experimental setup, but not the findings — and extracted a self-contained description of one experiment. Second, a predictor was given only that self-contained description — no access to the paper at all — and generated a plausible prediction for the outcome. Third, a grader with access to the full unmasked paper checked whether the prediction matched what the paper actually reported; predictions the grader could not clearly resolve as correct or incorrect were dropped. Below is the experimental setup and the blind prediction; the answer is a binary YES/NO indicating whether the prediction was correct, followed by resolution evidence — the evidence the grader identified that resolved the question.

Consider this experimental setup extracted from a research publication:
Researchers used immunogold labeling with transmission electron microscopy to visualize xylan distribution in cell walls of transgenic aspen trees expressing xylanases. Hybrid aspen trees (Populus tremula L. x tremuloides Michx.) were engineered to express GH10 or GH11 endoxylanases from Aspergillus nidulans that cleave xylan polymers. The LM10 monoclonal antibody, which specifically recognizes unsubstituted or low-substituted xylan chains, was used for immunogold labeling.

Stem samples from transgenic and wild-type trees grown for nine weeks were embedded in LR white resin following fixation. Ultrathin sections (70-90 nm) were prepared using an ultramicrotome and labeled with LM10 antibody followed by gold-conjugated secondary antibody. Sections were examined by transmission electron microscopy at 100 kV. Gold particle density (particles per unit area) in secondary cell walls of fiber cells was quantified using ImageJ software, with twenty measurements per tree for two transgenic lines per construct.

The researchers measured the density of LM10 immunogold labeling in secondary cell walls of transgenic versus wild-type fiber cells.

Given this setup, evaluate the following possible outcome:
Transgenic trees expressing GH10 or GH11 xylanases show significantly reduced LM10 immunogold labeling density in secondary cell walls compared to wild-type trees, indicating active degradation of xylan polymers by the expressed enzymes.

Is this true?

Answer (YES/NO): YES